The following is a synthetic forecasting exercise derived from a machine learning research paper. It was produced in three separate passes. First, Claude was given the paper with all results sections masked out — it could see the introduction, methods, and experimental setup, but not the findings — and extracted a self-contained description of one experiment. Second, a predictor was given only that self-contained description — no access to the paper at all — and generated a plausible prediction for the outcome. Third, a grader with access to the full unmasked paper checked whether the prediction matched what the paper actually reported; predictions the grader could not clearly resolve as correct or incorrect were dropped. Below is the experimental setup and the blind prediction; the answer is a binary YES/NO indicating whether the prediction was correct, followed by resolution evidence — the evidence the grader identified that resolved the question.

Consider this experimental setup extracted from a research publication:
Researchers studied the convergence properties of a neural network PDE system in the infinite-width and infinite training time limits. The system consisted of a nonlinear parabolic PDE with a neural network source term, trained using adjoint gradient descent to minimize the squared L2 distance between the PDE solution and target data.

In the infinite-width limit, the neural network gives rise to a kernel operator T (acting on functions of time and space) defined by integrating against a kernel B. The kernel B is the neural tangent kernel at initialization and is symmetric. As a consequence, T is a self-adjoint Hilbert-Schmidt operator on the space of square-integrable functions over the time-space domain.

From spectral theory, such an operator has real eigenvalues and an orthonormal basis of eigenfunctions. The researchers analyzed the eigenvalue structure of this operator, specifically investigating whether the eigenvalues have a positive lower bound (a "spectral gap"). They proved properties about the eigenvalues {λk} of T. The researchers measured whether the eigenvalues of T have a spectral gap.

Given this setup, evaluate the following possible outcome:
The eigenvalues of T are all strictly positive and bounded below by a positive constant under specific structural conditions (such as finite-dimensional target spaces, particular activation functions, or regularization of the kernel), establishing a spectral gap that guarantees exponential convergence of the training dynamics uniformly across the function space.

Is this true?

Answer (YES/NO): NO